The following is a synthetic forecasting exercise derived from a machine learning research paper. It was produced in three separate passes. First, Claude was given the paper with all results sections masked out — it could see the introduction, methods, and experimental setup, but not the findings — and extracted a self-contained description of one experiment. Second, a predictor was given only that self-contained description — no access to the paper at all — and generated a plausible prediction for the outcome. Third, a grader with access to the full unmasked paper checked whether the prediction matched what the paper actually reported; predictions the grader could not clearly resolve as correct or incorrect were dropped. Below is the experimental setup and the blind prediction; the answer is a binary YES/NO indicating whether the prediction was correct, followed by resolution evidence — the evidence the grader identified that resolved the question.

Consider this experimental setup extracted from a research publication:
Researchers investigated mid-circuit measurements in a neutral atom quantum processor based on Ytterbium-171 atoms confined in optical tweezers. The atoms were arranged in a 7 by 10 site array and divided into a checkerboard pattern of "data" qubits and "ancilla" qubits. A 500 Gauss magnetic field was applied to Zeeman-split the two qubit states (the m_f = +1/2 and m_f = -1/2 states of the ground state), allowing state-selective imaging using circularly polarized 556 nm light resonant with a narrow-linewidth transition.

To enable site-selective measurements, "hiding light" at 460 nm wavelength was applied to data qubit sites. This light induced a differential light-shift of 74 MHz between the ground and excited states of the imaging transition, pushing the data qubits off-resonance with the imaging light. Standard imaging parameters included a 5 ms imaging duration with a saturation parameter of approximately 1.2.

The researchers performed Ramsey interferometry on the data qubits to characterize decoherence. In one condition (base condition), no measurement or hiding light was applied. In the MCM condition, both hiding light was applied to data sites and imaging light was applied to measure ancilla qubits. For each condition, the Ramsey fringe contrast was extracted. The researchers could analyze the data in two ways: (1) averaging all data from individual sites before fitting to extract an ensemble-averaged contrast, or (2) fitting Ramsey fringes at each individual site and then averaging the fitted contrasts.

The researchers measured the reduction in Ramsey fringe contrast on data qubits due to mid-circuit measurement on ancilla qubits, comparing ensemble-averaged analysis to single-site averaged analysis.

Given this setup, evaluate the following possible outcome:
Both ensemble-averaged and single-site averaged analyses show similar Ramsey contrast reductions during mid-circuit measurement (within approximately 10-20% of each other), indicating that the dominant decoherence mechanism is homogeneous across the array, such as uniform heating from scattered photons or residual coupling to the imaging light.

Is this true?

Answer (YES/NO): NO